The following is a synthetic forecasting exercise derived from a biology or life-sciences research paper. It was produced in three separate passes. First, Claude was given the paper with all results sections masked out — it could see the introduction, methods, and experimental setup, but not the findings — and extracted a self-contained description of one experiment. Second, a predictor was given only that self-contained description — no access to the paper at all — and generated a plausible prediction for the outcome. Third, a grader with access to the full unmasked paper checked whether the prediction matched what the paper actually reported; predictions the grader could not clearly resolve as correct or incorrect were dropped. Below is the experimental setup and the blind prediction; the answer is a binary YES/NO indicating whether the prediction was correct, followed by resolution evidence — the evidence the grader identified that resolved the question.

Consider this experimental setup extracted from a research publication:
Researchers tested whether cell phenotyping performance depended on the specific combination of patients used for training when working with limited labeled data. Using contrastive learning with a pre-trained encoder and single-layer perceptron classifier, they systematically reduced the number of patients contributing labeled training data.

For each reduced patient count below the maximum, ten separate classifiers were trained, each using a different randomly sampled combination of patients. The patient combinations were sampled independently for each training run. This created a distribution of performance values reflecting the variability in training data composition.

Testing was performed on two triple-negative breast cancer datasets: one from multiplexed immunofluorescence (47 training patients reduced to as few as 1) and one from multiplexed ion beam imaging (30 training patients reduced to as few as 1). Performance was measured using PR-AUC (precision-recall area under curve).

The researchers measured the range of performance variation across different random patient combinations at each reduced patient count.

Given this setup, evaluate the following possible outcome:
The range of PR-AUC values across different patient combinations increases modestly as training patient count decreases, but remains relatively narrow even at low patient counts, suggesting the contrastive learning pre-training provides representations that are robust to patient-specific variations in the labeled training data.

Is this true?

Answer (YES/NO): NO